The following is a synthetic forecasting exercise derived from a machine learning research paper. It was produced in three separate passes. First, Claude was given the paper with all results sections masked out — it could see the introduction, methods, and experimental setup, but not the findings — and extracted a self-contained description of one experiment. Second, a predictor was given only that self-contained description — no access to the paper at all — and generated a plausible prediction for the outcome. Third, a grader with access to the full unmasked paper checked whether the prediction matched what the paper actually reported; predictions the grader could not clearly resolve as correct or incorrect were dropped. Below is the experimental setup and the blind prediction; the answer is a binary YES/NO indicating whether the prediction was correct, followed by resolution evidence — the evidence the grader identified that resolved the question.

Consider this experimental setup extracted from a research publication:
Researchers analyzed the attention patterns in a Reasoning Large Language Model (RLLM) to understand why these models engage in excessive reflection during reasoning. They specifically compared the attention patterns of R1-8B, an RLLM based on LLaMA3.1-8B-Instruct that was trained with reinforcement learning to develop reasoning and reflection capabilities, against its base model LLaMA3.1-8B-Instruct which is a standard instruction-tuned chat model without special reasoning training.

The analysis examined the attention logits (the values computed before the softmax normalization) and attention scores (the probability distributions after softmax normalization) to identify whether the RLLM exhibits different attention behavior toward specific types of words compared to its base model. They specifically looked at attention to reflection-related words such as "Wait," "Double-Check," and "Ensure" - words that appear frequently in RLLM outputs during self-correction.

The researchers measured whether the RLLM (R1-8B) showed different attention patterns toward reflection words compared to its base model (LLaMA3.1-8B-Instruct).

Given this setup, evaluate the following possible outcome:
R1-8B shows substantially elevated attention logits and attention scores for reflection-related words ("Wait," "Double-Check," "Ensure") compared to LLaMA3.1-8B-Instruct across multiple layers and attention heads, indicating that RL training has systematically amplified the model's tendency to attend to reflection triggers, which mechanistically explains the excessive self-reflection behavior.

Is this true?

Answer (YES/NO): YES